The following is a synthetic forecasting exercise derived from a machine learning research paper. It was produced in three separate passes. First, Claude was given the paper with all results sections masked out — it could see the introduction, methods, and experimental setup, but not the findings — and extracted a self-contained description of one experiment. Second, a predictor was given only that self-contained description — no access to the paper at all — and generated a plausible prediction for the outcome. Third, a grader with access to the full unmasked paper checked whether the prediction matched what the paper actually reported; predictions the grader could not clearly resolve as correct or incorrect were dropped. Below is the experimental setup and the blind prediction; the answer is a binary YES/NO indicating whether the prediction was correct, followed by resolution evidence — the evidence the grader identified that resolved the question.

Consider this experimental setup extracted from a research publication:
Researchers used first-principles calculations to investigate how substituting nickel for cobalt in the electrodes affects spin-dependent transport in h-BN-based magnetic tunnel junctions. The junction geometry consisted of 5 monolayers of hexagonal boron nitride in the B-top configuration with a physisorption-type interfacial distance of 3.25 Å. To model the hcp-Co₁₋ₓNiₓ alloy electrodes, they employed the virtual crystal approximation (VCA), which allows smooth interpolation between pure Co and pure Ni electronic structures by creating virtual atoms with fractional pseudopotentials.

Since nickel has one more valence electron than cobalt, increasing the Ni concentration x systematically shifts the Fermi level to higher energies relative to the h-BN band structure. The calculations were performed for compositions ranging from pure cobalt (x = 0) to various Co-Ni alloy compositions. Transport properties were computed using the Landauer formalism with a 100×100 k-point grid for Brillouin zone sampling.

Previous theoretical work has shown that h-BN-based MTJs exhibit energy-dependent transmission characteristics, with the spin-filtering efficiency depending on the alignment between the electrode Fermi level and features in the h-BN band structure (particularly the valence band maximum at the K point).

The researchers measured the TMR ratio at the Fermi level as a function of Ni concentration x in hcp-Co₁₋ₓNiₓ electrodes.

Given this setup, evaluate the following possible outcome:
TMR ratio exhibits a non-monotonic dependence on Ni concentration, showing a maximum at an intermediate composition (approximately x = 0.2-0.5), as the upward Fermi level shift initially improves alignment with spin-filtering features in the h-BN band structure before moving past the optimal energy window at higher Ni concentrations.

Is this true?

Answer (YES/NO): NO